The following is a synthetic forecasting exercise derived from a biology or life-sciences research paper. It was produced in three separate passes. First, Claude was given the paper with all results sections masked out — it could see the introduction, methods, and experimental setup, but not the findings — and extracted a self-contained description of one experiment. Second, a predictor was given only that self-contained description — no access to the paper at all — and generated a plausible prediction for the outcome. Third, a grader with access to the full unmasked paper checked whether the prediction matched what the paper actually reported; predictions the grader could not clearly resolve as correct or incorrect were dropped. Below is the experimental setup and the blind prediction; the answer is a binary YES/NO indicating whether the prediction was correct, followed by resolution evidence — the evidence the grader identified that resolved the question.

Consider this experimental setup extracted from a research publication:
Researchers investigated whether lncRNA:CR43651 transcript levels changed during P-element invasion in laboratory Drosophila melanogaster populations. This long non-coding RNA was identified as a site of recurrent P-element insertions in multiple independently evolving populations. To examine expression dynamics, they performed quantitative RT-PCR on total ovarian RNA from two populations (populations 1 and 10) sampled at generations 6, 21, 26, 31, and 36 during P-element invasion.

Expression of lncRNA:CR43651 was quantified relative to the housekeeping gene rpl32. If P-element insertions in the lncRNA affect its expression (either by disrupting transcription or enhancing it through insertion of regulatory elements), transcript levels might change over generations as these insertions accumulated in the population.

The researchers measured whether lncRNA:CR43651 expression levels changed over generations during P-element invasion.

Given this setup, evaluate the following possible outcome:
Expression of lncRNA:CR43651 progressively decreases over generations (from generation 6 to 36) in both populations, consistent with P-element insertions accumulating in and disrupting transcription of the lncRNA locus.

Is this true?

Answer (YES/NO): NO